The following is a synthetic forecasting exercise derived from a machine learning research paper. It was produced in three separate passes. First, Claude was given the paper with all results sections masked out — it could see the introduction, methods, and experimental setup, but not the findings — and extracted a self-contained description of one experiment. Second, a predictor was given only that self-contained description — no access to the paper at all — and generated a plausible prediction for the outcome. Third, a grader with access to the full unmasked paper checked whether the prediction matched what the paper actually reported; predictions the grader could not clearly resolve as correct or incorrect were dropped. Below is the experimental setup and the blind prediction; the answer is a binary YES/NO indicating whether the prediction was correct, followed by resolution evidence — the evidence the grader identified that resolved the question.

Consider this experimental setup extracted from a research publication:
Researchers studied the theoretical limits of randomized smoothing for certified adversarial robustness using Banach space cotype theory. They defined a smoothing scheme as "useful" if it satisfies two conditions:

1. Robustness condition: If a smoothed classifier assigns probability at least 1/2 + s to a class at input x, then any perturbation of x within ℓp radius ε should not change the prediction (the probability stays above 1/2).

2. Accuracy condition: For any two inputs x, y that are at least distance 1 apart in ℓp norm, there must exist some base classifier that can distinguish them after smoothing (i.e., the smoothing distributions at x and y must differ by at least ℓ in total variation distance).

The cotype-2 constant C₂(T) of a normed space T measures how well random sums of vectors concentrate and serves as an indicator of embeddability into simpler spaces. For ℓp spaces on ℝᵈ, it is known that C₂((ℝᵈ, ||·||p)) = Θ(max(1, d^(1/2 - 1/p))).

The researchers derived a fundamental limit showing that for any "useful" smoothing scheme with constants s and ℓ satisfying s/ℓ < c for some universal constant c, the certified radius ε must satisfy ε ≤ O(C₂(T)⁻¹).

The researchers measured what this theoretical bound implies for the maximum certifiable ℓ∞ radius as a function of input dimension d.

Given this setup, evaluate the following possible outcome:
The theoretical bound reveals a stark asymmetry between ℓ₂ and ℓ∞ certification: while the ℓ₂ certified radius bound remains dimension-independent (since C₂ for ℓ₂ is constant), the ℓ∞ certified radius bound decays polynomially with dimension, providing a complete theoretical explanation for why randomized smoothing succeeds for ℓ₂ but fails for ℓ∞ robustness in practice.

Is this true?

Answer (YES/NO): YES